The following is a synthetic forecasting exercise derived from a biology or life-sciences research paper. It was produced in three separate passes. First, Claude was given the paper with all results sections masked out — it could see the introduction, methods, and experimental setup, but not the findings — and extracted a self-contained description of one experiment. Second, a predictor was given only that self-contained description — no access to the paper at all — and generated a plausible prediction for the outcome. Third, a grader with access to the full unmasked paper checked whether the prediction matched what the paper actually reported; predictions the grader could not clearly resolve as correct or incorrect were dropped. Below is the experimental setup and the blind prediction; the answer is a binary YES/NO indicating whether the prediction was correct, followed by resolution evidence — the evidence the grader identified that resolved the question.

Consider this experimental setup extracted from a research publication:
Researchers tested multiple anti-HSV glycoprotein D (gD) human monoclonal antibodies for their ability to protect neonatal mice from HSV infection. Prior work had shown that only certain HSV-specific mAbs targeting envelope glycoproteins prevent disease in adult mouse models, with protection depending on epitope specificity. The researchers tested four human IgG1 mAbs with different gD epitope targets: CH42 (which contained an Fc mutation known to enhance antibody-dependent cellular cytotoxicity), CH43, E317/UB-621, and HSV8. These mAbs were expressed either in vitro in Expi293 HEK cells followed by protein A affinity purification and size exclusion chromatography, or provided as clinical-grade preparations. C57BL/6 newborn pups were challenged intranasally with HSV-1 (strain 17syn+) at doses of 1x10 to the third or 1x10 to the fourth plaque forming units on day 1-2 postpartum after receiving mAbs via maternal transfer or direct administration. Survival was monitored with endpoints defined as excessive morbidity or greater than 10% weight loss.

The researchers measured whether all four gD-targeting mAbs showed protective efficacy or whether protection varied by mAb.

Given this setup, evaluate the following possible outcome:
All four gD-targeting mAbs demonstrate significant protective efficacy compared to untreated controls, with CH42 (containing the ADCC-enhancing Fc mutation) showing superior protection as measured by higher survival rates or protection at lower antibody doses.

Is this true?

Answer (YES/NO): NO